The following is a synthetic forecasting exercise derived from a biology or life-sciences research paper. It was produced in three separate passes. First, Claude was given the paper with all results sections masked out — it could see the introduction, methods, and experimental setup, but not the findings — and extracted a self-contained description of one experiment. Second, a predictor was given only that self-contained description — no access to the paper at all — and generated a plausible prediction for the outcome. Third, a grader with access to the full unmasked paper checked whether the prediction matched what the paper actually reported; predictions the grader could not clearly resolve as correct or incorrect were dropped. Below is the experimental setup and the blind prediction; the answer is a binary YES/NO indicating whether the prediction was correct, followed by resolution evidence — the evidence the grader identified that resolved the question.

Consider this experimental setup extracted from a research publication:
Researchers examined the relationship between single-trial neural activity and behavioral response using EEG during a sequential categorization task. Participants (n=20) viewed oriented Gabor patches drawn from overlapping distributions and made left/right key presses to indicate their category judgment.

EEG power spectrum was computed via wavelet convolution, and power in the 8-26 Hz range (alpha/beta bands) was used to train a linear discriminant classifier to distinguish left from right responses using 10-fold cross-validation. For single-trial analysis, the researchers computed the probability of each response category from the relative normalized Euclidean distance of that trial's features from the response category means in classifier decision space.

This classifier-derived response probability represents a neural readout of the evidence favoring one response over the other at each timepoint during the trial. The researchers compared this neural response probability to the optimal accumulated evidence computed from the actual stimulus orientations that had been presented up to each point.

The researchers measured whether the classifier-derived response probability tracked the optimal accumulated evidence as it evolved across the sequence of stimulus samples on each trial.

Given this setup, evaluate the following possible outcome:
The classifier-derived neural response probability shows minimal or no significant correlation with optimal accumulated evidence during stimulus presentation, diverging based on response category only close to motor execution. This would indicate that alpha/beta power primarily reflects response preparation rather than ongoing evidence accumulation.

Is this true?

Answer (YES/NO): NO